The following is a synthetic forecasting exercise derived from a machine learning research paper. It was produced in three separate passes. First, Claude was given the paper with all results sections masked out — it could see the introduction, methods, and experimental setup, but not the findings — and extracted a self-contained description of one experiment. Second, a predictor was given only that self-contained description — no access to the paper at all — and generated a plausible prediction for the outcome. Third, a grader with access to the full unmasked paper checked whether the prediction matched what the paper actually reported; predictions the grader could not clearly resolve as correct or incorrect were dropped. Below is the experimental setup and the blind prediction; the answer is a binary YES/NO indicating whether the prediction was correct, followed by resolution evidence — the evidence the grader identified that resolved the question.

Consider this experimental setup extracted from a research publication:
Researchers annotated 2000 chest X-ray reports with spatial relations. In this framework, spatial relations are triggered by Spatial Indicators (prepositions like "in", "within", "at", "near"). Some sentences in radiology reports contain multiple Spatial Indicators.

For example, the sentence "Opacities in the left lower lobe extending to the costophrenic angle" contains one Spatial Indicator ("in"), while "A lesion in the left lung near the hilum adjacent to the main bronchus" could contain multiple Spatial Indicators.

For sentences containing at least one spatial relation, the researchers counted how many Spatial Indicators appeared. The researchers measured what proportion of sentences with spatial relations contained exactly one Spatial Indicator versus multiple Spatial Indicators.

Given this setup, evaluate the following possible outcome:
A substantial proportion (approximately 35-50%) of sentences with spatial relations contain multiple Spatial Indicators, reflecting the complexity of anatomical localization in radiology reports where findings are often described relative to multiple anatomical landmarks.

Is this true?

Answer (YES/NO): NO